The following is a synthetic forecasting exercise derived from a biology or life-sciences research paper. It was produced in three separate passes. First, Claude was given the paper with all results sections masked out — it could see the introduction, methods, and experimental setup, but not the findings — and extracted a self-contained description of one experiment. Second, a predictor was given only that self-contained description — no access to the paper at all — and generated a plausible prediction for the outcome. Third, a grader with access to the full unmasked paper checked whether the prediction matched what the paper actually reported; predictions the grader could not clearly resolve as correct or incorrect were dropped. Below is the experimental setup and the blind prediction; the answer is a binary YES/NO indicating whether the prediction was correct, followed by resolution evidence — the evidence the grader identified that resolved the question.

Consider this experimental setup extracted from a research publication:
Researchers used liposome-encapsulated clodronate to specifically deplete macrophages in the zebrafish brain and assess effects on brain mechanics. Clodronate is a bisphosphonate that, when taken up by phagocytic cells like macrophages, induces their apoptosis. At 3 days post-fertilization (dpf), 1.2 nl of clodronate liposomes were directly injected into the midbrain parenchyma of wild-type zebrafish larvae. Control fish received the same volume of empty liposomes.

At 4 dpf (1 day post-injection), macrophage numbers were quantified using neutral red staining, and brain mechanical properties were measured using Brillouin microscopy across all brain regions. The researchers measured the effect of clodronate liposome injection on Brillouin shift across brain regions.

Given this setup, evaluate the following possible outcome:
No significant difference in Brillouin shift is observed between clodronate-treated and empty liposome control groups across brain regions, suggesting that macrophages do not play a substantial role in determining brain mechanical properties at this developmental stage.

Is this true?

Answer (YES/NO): NO